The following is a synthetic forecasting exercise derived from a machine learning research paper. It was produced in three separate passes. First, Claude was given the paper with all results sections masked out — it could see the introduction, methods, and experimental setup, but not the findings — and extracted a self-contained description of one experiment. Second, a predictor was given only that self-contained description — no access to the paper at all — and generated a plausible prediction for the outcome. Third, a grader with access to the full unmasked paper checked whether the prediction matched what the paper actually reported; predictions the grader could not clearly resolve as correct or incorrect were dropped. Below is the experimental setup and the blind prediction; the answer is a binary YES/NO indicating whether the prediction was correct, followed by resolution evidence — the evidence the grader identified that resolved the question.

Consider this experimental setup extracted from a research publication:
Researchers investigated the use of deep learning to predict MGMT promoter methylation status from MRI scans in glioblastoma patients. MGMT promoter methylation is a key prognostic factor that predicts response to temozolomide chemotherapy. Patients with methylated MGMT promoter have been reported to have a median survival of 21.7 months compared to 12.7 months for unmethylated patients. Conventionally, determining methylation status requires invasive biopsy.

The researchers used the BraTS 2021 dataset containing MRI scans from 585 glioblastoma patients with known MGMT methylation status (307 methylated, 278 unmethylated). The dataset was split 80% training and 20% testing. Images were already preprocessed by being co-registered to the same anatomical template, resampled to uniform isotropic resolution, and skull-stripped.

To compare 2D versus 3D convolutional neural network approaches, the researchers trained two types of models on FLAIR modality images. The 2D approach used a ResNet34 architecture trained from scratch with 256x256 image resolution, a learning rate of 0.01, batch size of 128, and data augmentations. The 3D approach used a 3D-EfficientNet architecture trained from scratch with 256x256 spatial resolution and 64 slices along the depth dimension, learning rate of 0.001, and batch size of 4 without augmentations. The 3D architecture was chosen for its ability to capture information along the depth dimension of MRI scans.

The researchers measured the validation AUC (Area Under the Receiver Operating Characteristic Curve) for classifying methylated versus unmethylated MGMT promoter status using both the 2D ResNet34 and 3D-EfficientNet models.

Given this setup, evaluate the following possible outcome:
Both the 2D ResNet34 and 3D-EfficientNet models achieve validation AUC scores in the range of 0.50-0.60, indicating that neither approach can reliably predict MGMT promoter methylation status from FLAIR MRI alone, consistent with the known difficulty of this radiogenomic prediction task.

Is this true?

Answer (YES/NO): NO